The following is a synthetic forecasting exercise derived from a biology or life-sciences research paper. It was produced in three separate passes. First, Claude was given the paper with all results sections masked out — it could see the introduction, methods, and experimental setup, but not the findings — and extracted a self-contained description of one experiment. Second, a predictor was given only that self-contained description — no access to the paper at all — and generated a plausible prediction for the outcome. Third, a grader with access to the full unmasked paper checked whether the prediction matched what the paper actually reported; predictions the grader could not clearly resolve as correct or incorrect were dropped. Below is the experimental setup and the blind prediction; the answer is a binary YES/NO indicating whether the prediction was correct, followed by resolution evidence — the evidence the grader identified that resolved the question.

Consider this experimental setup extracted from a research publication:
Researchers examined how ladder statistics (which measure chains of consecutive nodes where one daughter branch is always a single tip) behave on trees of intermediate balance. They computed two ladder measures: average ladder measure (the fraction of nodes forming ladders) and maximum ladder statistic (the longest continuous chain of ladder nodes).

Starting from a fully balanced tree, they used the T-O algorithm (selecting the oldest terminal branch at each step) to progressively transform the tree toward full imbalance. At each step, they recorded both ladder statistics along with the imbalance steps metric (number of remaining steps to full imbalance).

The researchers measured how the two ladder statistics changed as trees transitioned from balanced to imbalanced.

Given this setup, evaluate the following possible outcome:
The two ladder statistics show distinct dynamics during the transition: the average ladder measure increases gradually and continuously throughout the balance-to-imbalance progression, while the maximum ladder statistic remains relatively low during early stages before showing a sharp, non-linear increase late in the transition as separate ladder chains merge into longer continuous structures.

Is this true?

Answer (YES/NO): NO